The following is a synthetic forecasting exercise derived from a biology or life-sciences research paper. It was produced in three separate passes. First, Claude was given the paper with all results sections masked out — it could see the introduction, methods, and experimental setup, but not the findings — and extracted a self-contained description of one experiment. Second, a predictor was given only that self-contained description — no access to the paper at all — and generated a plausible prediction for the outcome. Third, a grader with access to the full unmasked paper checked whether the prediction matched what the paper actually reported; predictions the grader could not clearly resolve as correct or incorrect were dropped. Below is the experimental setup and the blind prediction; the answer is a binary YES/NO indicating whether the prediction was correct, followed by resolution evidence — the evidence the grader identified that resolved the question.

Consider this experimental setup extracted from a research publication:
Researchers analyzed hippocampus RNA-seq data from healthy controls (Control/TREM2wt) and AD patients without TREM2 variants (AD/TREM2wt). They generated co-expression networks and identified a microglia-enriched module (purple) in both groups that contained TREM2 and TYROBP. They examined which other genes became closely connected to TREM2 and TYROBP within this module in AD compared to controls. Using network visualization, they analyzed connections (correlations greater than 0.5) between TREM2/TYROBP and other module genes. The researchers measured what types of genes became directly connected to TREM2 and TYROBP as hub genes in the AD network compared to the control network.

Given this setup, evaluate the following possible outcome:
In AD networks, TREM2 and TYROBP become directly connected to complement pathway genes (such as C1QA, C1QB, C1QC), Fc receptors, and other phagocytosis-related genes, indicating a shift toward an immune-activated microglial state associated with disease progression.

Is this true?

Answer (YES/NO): YES